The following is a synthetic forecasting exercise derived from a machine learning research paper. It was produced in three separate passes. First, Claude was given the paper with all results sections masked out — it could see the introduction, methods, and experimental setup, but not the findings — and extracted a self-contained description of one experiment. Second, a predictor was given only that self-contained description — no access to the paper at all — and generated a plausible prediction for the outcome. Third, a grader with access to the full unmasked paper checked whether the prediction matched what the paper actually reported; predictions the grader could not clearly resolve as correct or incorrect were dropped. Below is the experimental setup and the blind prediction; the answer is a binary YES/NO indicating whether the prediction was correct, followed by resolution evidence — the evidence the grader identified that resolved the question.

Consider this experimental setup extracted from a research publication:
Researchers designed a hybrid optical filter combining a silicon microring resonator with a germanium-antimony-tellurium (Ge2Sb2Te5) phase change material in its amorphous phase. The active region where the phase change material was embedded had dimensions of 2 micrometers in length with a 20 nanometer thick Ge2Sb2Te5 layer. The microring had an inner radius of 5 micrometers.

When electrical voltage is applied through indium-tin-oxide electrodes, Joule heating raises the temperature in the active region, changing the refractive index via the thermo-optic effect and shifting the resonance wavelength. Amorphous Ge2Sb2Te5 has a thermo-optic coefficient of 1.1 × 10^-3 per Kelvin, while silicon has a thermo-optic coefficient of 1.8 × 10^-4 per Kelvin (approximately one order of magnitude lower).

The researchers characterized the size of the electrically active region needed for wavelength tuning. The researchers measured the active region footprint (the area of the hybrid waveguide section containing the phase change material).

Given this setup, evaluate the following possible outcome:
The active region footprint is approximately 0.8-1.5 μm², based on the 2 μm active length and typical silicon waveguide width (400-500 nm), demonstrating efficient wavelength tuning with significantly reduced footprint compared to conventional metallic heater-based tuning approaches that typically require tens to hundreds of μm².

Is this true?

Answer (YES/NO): YES